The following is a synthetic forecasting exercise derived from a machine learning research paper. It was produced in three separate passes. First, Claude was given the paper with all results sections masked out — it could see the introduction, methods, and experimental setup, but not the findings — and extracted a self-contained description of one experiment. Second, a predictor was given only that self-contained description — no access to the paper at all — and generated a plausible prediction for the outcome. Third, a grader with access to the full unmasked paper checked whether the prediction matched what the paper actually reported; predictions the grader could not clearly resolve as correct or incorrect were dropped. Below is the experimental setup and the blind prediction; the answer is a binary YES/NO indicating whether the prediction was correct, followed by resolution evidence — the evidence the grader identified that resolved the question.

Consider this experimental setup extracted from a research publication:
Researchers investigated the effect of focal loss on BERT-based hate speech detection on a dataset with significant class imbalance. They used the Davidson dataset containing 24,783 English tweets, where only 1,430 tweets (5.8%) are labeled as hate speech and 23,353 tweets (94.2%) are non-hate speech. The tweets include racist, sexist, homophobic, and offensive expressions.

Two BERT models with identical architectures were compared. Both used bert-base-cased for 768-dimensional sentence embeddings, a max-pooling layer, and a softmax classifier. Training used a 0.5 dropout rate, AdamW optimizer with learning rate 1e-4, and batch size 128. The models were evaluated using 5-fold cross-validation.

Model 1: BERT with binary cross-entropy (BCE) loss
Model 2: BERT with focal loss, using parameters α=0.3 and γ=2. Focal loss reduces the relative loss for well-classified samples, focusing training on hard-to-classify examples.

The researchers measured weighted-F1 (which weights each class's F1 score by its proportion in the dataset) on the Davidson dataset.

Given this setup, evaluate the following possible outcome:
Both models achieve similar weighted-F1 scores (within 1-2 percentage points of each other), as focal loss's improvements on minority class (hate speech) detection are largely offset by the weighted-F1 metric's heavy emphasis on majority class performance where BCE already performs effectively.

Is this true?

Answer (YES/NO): YES